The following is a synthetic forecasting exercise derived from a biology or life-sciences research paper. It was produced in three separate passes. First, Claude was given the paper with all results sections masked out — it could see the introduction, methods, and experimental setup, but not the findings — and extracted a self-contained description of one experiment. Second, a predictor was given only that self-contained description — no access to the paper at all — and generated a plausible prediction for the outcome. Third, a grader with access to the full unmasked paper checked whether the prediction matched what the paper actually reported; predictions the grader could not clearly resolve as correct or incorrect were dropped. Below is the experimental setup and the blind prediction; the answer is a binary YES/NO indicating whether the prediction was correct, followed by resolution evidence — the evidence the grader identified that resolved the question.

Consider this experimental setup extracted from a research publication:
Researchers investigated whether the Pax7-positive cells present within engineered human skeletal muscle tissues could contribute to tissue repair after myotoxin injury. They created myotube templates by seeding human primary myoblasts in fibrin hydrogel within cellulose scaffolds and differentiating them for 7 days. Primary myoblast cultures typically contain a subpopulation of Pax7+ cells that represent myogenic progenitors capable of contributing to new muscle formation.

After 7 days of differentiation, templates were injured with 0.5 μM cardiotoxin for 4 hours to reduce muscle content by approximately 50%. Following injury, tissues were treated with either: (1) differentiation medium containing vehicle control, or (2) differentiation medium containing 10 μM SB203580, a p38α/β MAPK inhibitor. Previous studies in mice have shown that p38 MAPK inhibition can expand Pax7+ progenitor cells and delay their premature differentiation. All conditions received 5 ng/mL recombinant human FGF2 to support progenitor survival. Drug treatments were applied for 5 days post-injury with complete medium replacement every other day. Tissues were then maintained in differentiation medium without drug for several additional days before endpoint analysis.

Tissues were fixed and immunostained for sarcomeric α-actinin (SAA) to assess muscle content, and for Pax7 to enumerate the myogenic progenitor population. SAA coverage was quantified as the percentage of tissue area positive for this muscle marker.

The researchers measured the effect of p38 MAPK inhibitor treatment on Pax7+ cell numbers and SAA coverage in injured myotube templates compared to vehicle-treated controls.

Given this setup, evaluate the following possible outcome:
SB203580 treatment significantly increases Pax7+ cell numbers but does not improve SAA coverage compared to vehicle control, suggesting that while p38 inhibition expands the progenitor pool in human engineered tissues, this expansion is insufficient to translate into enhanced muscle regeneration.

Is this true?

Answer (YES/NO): NO